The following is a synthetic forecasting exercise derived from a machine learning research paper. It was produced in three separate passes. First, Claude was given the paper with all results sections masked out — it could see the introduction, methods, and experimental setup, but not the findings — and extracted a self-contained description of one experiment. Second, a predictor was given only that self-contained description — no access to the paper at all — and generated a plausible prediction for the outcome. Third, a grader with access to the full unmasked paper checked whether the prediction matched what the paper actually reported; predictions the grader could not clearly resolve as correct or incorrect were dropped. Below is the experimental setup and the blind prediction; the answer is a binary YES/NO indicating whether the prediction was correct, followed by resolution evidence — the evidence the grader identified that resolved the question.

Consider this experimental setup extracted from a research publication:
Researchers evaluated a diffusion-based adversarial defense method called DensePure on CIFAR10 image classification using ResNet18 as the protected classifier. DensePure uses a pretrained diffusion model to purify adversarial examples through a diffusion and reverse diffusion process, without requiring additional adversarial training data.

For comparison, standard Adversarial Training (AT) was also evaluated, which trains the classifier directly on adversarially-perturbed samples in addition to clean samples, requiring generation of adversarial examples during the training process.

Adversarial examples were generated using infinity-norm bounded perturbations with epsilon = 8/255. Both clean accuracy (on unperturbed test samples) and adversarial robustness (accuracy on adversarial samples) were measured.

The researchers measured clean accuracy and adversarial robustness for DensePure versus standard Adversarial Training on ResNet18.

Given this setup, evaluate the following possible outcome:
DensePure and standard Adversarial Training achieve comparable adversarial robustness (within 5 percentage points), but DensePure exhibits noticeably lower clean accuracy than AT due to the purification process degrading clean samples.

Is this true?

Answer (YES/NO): NO